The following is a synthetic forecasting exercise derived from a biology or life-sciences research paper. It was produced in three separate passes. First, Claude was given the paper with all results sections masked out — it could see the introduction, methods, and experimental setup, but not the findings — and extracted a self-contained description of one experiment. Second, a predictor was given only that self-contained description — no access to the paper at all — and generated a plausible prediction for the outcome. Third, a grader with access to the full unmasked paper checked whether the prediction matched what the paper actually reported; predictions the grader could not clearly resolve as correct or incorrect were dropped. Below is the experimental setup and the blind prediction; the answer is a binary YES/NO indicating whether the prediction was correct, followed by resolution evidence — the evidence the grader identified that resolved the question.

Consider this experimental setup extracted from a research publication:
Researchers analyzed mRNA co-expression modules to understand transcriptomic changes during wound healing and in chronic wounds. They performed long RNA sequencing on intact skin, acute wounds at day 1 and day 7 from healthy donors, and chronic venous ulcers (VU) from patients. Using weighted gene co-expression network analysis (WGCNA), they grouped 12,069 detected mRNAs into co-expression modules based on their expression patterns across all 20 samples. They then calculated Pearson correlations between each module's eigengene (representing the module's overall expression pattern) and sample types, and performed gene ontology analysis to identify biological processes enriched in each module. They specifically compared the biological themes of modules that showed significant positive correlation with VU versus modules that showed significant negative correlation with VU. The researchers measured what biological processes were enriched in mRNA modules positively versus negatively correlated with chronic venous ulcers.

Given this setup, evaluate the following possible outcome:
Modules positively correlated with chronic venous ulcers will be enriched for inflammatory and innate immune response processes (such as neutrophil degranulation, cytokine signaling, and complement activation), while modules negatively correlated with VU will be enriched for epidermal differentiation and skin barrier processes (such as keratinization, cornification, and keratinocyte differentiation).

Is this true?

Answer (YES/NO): NO